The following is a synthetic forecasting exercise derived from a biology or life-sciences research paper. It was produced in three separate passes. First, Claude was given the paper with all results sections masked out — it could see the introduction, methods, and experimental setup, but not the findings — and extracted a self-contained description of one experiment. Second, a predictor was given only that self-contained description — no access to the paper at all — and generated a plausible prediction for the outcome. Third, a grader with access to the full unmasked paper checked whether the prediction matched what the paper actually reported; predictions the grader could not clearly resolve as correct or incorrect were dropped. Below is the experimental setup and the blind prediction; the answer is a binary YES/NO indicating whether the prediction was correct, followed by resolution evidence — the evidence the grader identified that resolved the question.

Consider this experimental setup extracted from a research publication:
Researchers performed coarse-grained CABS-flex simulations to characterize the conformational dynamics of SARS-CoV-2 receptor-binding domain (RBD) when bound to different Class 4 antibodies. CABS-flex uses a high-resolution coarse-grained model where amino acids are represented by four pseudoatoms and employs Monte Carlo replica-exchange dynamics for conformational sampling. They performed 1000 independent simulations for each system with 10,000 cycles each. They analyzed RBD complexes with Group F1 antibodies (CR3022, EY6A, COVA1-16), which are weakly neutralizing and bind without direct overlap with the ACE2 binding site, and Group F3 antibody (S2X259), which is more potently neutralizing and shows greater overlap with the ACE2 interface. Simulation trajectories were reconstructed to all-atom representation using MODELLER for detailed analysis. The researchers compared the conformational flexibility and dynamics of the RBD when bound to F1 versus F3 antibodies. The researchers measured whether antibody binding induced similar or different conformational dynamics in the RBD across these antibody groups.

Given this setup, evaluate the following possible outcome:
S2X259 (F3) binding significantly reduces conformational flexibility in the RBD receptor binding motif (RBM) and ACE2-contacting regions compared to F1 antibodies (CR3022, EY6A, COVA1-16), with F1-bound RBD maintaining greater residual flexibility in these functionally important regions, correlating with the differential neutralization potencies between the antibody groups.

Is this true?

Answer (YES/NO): YES